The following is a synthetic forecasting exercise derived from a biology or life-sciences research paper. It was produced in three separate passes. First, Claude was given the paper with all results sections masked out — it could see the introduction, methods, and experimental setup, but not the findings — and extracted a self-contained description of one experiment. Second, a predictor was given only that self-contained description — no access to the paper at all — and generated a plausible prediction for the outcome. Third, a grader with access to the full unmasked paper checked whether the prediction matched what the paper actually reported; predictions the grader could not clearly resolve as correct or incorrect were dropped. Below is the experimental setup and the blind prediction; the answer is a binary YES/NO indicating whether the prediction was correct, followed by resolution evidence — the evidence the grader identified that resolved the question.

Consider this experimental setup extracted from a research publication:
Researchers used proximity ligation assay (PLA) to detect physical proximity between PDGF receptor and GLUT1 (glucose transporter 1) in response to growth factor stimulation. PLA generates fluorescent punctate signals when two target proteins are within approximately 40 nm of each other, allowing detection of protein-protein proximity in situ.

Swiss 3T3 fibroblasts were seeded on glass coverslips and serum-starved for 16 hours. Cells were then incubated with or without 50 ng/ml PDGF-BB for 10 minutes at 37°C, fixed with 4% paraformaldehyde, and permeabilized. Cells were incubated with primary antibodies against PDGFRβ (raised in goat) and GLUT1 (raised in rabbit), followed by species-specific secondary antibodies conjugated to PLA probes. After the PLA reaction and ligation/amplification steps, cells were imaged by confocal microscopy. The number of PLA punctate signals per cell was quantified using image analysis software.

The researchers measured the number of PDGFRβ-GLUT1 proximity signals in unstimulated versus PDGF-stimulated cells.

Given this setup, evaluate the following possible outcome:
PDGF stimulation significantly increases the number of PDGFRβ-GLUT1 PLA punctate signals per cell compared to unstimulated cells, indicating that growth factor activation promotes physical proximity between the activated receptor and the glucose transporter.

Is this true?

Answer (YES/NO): YES